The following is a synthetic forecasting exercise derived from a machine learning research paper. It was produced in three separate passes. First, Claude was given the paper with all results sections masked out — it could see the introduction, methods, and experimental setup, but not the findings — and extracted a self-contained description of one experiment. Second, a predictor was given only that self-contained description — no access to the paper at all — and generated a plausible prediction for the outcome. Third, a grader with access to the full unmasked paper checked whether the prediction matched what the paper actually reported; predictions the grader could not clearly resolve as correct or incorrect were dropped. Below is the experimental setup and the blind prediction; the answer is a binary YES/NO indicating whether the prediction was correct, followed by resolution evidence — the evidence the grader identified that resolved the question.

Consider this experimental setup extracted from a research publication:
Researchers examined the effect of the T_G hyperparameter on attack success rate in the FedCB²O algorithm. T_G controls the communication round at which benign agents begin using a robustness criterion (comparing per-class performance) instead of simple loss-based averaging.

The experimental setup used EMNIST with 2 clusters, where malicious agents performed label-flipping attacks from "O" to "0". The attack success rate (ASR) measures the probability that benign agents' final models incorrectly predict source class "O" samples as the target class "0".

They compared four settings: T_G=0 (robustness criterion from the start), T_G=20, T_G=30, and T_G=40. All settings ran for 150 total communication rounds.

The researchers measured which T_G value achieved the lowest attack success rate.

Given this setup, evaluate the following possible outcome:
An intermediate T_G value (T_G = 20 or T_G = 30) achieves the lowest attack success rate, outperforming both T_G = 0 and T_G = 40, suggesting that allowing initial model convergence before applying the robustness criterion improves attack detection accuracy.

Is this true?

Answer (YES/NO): YES